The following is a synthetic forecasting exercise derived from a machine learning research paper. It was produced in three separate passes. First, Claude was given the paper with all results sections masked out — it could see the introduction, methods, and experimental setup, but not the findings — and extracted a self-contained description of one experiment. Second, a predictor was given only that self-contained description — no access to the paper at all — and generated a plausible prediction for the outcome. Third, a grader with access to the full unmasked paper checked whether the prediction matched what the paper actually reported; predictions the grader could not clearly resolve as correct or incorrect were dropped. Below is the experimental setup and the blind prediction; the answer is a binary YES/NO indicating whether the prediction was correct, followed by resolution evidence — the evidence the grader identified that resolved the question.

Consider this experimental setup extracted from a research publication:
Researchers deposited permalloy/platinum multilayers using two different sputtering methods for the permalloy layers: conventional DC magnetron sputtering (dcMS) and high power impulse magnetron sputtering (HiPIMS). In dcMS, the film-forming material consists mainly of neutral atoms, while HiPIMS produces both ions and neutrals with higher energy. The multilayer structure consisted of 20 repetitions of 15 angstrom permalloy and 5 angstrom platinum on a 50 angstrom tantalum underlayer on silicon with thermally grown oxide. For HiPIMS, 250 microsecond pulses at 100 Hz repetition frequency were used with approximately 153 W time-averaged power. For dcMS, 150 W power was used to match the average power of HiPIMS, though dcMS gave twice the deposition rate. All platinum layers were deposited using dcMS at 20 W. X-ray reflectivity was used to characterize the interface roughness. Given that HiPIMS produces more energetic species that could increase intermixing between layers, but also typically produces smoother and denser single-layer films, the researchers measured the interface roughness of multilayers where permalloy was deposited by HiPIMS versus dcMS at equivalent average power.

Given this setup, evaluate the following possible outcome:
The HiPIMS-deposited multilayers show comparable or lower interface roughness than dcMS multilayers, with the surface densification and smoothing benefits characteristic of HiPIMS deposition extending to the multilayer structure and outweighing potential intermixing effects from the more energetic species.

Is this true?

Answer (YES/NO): YES